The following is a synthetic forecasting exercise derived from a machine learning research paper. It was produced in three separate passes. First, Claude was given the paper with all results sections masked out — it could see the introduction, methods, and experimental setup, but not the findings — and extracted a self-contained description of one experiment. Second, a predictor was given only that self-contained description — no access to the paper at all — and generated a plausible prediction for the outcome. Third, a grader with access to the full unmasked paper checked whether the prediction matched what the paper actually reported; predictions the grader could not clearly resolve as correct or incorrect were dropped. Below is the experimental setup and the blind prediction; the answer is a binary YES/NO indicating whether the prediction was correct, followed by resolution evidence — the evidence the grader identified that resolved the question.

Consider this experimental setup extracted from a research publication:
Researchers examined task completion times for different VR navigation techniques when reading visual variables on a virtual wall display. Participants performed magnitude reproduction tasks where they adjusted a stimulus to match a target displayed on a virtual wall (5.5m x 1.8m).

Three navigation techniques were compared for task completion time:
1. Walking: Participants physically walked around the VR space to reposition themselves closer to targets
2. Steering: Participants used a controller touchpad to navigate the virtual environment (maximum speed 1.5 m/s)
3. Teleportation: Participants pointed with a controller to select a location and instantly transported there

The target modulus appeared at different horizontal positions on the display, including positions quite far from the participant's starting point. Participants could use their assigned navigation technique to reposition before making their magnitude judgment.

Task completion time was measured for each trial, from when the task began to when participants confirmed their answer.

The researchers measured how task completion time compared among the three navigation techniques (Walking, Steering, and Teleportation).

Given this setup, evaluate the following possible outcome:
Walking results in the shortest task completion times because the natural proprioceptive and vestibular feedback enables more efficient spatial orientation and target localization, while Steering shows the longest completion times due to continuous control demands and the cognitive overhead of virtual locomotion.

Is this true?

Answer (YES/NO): NO